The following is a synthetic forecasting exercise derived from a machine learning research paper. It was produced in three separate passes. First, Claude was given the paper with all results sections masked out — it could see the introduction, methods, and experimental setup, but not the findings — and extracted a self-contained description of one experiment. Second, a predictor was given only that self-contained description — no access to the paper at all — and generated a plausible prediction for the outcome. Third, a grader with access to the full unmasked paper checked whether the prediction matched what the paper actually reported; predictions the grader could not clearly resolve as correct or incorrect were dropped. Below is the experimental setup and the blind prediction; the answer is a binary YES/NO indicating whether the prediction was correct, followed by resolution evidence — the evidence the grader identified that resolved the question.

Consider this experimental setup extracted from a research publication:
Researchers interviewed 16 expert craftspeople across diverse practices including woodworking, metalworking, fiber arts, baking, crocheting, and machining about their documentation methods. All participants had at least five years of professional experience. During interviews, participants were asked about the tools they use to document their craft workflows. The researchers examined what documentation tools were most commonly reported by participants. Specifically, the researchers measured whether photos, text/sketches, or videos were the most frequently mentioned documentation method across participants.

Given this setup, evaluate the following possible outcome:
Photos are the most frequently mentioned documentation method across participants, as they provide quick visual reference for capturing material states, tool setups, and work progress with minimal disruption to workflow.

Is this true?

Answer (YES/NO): YES